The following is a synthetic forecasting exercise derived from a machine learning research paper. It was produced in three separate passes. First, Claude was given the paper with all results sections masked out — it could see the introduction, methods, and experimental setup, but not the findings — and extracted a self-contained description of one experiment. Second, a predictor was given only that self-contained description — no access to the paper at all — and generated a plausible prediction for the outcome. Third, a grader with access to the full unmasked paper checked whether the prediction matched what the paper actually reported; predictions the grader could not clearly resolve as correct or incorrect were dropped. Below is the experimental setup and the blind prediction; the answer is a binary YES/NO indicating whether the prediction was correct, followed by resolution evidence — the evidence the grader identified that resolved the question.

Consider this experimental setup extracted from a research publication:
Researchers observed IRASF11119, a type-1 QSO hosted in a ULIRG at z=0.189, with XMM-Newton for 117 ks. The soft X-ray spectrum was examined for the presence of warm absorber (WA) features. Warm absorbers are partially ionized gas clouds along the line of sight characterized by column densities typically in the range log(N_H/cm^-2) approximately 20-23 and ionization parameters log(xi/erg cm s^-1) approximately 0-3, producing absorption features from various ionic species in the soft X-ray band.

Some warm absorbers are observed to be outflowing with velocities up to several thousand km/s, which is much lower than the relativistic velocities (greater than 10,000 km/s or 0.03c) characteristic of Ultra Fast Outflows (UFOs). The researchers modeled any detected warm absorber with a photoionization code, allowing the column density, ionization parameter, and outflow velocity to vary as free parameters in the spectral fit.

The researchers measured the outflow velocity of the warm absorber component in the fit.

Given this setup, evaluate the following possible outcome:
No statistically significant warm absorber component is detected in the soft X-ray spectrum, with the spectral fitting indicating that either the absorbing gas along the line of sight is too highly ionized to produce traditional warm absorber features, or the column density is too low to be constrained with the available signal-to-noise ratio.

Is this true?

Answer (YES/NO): NO